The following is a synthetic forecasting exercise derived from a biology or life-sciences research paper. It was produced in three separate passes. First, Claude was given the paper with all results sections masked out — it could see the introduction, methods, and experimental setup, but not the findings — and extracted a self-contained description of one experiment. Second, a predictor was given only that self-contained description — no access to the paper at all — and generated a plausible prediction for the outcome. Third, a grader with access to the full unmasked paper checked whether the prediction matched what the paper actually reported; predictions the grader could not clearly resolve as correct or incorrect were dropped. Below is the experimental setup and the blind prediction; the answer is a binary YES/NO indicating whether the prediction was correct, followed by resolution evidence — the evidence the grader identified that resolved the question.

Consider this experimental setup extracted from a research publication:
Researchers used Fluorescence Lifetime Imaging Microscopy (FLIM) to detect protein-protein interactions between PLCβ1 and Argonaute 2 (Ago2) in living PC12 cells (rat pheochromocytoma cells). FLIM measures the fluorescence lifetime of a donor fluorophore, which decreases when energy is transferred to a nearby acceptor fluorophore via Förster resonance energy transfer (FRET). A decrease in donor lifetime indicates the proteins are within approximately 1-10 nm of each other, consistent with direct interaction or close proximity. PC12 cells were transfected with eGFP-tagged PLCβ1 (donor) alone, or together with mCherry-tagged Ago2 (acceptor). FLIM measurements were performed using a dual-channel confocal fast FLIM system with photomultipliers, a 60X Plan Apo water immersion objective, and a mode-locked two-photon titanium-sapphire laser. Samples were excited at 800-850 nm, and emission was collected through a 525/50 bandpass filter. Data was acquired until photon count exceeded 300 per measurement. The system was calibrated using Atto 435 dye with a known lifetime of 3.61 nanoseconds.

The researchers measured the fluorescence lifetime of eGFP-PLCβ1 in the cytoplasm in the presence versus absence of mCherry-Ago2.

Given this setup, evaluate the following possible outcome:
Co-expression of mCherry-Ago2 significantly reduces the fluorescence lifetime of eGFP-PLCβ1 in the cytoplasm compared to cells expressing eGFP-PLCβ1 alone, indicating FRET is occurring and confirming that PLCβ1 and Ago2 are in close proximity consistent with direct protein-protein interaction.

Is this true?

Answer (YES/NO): YES